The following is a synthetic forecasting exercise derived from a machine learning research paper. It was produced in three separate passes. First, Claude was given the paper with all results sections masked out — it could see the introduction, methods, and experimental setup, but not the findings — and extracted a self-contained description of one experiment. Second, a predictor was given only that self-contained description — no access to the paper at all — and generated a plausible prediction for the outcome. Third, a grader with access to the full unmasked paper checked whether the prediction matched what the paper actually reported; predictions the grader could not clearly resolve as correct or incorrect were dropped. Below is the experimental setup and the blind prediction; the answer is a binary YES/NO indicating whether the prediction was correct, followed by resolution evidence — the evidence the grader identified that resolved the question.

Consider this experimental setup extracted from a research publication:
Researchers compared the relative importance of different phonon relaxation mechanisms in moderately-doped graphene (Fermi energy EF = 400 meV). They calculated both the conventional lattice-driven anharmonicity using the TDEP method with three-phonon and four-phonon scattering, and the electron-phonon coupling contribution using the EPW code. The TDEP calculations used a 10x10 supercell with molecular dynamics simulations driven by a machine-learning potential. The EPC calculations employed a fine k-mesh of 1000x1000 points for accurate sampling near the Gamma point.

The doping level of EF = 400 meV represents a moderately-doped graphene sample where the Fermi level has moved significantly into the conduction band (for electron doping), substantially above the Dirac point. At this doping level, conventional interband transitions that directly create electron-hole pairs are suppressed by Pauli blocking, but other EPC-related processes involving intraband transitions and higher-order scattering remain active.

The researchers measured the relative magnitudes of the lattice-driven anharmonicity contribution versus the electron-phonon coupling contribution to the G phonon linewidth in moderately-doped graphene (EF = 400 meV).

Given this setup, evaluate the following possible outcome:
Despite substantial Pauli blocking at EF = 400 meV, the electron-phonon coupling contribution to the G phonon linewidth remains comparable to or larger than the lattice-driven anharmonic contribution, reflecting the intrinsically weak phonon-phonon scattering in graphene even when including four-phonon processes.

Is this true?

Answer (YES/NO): YES